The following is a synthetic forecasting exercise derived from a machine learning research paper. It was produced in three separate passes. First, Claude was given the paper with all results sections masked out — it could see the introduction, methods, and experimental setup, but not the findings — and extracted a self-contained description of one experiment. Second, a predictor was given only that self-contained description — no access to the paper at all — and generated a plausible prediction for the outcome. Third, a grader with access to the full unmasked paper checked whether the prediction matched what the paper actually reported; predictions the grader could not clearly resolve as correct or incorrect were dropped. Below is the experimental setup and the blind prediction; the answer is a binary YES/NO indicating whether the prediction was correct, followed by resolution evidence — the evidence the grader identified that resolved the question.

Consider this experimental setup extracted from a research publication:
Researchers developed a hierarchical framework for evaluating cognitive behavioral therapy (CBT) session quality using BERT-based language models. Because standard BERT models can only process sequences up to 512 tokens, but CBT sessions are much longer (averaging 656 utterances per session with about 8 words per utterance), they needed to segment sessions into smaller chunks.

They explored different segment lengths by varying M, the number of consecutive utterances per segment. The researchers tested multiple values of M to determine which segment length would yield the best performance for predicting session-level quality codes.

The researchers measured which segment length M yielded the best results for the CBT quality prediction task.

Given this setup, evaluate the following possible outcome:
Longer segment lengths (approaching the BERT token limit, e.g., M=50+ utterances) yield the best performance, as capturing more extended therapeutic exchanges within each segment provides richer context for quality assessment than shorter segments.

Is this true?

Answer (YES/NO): NO